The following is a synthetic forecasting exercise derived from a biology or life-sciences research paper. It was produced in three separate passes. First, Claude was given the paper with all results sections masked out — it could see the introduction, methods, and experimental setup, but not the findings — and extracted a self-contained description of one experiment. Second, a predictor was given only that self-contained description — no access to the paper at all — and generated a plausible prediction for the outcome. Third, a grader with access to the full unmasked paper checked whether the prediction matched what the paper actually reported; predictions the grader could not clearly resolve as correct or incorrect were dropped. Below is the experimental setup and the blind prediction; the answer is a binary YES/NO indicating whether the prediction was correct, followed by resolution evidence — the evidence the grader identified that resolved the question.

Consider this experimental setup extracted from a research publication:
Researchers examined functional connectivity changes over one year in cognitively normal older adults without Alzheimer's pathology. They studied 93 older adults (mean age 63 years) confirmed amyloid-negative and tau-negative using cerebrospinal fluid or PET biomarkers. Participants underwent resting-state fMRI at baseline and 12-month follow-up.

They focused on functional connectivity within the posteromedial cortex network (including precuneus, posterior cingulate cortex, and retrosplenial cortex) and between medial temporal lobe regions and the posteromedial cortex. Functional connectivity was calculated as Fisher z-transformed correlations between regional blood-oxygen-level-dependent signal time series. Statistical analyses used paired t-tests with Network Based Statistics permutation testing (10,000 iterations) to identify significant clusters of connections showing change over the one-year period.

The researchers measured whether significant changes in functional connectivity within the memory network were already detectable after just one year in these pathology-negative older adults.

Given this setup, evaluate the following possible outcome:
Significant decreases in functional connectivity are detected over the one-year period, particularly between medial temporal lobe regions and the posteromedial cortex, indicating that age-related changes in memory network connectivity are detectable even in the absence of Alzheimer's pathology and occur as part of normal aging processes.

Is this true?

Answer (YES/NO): YES